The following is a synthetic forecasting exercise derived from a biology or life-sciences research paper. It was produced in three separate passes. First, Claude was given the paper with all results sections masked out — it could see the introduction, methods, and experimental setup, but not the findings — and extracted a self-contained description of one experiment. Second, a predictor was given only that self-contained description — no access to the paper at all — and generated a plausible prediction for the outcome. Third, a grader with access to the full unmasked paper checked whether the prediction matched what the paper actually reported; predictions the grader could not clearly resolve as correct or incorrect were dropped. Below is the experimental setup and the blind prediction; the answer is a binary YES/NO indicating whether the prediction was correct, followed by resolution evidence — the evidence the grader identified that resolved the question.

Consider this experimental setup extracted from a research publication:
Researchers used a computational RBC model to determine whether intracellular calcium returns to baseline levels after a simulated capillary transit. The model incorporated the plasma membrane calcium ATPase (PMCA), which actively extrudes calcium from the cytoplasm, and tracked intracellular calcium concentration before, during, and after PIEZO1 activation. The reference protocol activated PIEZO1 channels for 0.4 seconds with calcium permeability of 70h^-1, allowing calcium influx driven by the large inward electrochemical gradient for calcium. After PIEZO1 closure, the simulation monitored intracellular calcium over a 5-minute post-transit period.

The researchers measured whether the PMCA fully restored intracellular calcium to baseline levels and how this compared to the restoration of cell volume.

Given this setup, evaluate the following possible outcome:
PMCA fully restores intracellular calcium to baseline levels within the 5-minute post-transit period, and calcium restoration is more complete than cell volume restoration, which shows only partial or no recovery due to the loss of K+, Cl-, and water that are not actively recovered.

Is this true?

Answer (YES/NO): YES